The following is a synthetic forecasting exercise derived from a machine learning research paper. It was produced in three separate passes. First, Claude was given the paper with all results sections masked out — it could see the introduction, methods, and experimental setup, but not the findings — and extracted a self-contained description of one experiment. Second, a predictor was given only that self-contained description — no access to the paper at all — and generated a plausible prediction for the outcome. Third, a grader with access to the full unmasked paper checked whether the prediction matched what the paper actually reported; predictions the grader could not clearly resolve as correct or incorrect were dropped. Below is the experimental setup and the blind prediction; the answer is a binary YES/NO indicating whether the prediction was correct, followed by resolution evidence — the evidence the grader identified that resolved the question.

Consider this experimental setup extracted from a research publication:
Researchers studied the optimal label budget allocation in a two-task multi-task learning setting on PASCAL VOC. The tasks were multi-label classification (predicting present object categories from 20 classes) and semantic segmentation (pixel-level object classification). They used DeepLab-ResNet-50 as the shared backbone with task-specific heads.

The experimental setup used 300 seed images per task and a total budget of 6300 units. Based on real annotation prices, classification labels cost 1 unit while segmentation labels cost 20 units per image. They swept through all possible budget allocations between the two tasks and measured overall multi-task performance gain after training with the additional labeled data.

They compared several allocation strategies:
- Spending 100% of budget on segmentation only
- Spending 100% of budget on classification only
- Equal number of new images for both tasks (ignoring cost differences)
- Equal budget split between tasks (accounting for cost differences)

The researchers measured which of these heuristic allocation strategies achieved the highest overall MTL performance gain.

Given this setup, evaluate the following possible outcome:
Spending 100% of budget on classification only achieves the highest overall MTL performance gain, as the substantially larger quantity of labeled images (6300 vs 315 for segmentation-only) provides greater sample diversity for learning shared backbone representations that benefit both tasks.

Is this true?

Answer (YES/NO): NO